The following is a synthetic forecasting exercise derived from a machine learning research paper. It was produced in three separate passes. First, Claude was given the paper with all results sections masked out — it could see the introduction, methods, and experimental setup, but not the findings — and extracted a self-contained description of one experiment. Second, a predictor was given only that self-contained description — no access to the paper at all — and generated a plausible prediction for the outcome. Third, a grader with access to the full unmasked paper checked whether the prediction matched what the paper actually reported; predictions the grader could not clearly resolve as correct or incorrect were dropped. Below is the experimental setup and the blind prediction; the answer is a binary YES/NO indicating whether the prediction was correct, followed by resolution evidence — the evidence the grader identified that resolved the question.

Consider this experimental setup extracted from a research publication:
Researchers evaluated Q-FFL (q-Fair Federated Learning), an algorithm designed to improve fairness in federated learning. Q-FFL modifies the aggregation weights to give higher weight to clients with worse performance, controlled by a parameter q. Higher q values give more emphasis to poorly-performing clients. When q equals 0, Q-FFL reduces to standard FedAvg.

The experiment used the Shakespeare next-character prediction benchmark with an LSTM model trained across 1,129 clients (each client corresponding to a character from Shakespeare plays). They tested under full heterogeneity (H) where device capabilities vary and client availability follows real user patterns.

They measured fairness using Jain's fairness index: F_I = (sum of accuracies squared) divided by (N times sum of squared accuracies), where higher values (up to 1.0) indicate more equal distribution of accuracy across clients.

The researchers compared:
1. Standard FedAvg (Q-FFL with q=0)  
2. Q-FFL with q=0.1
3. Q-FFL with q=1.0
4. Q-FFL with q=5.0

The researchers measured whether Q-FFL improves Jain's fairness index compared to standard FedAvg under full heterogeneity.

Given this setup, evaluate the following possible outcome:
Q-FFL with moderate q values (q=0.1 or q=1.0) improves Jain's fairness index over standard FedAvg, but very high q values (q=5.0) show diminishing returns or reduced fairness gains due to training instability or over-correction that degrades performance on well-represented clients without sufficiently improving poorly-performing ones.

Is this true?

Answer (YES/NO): NO